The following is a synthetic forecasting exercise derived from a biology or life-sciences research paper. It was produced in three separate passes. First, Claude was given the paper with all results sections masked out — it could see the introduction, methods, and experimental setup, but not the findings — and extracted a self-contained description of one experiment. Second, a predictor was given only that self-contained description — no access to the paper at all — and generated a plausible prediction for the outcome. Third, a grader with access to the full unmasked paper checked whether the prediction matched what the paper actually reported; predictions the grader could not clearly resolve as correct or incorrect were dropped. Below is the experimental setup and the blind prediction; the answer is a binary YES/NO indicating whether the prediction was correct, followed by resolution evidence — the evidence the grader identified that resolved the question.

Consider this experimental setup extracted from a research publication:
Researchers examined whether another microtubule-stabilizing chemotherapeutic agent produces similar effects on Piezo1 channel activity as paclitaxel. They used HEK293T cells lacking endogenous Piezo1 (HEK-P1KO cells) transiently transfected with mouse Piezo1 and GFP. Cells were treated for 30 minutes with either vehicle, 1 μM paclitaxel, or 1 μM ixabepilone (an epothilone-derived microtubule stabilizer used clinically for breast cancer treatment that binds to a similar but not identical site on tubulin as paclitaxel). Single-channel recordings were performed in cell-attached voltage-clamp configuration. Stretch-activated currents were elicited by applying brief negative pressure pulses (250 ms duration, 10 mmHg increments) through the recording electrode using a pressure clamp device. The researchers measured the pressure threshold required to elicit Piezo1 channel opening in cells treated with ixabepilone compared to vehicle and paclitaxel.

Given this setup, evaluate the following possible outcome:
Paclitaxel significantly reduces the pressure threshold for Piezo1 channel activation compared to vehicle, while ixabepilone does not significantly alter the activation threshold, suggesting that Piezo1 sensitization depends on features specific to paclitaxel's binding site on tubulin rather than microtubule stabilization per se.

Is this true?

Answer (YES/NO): NO